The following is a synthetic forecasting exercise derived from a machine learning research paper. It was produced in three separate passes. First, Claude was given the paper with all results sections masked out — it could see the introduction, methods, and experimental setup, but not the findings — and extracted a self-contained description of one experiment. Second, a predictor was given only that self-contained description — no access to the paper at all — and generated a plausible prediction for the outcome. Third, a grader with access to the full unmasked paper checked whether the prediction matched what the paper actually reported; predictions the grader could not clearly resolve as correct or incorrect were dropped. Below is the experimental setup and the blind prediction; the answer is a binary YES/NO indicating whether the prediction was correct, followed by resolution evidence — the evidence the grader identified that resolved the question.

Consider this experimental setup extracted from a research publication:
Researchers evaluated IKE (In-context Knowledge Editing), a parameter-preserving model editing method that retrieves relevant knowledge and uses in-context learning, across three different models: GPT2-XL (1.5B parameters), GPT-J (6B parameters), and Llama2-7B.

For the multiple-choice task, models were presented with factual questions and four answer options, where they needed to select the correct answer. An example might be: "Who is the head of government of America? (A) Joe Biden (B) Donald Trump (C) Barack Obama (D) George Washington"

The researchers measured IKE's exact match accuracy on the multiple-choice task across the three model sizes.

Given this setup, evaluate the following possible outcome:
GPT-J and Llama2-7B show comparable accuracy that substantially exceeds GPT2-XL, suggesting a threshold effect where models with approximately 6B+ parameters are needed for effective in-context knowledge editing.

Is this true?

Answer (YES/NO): NO